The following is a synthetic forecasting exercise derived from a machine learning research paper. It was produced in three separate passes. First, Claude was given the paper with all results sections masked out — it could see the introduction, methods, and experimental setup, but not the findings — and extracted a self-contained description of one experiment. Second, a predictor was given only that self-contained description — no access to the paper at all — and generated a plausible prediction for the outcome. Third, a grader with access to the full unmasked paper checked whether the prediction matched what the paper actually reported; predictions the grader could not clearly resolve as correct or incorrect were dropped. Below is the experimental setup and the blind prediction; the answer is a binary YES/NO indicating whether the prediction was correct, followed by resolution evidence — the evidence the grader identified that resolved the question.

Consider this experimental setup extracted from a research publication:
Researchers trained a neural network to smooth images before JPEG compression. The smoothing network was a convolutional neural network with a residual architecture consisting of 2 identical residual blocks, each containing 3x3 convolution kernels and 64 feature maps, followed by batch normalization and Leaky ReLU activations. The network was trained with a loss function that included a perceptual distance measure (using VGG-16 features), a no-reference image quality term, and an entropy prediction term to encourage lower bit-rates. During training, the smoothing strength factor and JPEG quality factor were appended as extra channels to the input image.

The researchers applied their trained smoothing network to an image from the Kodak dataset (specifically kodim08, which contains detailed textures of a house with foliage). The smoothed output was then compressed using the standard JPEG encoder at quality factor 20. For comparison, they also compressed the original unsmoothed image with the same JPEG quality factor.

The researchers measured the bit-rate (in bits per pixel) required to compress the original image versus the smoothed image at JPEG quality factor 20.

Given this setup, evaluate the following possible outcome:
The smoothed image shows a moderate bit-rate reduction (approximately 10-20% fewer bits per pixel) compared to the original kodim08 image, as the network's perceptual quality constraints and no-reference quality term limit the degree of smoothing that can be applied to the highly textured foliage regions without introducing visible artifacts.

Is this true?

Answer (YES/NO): YES